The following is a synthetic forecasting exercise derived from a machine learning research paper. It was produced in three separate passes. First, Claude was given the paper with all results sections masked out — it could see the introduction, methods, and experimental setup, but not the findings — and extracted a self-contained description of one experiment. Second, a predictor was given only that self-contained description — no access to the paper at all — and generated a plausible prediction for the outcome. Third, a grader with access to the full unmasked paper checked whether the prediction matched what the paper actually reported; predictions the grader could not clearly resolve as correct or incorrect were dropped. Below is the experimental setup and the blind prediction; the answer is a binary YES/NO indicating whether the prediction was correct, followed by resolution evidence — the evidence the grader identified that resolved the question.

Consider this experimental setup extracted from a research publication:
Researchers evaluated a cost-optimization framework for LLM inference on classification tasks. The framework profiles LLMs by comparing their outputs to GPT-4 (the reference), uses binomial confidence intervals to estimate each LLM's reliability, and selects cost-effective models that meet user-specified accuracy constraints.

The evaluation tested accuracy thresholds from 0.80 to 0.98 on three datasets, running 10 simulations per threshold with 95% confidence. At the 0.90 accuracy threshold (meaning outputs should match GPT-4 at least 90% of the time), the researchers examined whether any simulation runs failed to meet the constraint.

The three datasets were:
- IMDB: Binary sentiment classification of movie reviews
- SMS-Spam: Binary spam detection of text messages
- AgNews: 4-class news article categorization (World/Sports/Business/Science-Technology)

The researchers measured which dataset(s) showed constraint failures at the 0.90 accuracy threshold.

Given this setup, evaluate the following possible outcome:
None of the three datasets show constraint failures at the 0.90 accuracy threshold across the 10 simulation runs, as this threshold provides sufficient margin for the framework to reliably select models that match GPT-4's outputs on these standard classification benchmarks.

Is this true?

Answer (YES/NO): NO